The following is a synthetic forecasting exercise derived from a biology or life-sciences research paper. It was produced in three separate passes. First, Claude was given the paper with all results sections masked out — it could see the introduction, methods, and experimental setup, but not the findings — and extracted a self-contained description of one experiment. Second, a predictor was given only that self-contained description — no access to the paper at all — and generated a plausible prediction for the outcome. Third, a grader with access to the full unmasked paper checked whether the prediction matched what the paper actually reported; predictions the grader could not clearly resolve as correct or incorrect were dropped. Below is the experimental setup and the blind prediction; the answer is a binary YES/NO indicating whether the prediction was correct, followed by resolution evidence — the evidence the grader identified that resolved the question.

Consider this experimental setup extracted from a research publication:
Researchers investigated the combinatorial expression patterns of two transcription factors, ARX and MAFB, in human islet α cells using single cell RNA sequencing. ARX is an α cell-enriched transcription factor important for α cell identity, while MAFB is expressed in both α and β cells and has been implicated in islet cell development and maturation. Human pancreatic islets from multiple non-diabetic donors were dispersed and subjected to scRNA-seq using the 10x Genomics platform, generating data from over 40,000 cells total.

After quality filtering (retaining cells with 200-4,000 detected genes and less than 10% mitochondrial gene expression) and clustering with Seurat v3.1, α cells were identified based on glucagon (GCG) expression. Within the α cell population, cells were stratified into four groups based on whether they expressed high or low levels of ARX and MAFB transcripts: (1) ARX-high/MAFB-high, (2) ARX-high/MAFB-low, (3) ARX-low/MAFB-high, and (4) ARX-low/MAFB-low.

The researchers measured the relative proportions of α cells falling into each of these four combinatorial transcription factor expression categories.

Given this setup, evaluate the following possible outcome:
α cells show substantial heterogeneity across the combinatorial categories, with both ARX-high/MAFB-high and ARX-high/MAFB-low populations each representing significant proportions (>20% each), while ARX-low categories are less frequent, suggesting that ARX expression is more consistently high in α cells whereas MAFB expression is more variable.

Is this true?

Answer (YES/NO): NO